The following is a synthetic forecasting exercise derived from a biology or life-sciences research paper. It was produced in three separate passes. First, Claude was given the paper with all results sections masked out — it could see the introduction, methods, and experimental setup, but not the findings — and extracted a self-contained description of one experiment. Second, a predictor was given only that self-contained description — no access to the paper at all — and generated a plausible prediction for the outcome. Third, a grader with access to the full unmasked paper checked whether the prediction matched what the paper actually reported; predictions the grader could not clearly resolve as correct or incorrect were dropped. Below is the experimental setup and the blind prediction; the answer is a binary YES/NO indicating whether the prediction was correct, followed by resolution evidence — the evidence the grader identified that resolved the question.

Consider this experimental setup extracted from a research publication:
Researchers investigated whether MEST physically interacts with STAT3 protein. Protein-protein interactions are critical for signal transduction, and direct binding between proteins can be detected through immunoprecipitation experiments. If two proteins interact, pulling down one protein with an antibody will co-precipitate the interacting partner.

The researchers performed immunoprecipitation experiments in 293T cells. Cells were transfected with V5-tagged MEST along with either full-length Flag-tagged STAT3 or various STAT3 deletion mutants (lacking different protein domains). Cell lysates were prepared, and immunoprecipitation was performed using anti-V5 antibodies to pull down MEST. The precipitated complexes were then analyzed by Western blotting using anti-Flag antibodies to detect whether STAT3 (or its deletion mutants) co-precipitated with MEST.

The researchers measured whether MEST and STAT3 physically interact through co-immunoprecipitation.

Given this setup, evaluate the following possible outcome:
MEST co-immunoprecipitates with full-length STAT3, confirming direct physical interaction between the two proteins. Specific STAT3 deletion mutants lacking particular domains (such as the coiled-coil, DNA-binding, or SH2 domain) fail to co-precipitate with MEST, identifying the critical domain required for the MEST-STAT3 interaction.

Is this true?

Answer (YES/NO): YES